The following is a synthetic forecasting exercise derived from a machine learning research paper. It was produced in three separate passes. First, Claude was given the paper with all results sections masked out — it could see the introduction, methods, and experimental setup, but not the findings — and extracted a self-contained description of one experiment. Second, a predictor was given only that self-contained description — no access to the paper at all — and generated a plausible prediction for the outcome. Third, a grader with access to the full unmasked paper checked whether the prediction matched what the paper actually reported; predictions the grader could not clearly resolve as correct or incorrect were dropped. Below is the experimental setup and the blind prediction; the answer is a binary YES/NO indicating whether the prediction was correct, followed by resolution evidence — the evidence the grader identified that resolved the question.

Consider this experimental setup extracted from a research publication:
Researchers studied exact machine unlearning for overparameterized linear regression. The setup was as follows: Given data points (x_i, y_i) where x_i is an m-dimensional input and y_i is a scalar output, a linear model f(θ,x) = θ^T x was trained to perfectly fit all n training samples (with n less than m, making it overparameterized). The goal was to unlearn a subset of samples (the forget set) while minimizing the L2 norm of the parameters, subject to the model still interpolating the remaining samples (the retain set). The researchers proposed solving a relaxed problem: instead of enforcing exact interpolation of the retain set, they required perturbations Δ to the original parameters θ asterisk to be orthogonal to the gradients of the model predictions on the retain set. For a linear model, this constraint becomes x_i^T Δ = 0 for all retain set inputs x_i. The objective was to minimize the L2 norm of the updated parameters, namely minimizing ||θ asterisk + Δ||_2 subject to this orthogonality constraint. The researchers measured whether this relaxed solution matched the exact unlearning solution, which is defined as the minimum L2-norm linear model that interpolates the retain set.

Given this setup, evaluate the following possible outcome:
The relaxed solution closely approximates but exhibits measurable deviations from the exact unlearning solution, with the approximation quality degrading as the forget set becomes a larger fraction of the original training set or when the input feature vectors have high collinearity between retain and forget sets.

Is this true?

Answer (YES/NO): NO